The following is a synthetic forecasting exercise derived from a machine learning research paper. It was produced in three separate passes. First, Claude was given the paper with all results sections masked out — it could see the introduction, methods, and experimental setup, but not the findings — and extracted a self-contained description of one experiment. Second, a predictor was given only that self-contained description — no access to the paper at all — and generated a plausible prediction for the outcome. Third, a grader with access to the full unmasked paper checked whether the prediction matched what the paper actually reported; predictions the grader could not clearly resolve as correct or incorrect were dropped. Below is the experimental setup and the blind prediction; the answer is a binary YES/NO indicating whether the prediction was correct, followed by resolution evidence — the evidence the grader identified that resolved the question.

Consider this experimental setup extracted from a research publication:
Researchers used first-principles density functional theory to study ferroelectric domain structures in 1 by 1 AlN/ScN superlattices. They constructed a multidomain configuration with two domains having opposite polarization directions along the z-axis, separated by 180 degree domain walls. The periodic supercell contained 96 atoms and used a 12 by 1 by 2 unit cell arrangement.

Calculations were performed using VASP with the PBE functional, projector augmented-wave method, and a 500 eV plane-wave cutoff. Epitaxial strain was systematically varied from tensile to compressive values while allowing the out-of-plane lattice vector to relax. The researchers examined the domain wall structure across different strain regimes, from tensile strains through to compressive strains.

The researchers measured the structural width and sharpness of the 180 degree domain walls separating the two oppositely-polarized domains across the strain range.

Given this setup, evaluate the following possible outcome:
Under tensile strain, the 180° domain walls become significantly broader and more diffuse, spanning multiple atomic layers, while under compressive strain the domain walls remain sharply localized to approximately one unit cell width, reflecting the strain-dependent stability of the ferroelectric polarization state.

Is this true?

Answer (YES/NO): YES